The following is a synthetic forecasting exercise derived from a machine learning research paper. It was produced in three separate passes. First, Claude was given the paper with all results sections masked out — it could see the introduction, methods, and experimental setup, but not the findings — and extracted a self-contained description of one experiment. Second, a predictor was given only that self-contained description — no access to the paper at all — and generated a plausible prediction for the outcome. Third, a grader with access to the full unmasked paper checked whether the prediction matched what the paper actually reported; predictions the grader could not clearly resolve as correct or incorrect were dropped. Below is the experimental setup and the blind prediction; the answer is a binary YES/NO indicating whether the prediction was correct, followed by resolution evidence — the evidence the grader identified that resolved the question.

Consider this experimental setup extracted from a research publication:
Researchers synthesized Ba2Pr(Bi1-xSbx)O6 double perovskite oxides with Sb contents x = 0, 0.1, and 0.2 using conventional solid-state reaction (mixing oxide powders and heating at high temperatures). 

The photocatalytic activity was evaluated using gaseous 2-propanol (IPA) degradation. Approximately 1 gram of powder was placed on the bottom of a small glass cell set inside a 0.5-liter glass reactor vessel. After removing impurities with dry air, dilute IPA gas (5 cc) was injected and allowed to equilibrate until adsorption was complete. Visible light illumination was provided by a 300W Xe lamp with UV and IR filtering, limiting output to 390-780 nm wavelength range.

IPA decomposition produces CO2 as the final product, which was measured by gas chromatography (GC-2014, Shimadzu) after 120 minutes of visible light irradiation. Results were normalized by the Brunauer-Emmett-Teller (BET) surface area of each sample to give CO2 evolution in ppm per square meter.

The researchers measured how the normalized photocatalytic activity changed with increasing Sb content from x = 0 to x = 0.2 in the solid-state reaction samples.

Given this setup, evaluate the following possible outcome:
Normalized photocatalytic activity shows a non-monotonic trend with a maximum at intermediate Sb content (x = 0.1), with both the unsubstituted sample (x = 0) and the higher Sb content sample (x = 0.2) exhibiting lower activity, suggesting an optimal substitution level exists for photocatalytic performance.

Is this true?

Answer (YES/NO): NO